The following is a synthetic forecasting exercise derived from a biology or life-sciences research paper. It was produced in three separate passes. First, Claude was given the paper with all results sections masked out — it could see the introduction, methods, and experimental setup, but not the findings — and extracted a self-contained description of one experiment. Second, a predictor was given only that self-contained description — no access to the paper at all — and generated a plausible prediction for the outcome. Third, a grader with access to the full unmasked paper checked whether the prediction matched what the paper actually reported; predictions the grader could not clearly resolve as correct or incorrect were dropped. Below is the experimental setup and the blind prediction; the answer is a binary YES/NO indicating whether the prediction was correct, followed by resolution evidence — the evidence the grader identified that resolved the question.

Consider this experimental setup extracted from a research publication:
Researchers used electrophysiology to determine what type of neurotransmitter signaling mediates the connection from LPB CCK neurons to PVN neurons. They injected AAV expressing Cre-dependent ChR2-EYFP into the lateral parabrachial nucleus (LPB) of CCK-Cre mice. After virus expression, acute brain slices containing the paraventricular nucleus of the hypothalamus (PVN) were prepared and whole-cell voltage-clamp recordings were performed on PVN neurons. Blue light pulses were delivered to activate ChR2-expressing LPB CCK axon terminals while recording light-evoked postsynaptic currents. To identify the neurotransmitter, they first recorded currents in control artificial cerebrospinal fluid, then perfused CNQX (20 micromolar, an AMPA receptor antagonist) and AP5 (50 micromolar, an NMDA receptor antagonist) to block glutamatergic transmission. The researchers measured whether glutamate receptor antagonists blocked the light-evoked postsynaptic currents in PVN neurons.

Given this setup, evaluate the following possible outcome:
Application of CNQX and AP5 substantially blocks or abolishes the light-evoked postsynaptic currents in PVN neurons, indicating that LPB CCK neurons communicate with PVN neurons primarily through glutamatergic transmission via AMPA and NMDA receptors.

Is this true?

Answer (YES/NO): YES